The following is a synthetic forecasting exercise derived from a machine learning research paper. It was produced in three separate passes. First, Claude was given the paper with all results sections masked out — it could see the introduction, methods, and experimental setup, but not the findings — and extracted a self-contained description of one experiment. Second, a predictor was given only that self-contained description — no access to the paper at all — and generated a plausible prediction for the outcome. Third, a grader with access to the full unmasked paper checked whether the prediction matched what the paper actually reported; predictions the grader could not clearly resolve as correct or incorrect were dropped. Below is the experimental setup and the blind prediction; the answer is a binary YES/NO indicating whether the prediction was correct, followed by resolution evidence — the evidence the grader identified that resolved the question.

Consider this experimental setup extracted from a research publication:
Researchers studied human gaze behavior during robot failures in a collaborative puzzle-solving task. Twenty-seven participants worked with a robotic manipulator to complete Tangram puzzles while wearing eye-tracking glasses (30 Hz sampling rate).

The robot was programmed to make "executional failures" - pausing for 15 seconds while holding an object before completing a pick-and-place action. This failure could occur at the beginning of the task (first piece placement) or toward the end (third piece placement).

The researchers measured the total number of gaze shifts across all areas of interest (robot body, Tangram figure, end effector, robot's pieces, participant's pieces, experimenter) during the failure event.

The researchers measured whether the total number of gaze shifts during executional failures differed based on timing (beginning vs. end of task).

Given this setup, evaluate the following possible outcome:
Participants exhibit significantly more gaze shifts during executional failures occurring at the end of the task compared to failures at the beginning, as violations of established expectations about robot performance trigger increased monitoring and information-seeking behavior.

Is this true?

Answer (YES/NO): NO